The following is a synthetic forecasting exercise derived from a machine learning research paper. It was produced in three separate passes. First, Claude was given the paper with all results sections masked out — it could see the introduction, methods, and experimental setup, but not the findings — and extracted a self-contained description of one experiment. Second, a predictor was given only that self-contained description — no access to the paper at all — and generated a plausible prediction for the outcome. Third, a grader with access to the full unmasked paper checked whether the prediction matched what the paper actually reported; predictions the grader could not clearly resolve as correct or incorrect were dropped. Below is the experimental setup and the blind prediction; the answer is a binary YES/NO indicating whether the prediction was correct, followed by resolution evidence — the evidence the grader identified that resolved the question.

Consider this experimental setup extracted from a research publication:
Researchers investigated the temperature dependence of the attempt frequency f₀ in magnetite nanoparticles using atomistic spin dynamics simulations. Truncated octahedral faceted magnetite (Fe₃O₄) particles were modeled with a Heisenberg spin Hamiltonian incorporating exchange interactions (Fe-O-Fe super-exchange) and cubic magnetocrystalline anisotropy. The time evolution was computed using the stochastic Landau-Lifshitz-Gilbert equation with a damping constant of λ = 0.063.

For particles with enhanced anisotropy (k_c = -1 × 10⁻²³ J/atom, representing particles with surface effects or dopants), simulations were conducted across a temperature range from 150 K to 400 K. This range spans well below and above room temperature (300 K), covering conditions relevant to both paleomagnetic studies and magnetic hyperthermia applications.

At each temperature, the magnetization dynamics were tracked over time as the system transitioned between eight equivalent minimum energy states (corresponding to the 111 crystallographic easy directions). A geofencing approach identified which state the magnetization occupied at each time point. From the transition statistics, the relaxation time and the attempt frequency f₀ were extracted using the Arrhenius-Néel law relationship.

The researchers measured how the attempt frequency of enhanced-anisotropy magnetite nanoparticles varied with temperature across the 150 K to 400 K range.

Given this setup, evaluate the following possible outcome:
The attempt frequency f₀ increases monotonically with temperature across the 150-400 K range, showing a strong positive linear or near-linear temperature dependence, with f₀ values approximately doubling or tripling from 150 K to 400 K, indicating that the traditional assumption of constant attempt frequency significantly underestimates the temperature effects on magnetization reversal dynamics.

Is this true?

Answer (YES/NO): NO